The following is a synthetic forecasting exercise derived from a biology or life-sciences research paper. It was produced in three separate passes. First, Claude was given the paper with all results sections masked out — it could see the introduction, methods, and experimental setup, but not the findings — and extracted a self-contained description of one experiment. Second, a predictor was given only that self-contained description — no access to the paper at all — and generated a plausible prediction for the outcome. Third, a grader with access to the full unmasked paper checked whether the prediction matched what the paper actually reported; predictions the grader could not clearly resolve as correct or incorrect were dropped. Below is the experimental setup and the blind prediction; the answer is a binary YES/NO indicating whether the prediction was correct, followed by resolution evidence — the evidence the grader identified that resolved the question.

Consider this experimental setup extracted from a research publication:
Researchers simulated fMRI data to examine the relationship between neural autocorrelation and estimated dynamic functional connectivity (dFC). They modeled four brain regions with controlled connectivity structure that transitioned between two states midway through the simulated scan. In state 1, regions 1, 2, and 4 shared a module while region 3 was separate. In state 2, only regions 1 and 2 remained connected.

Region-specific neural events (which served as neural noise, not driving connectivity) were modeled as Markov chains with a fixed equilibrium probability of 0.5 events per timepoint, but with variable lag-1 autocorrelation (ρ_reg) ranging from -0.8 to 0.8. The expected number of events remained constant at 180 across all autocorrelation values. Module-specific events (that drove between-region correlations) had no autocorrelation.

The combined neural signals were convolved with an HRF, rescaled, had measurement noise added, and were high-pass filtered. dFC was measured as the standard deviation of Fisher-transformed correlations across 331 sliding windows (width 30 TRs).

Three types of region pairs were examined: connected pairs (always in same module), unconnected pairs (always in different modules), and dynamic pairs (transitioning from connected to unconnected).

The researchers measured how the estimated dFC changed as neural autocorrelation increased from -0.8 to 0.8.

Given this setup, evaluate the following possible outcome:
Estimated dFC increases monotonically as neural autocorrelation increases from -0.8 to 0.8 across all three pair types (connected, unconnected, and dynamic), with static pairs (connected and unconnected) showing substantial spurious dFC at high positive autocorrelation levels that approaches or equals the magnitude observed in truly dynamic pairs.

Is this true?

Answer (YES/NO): NO